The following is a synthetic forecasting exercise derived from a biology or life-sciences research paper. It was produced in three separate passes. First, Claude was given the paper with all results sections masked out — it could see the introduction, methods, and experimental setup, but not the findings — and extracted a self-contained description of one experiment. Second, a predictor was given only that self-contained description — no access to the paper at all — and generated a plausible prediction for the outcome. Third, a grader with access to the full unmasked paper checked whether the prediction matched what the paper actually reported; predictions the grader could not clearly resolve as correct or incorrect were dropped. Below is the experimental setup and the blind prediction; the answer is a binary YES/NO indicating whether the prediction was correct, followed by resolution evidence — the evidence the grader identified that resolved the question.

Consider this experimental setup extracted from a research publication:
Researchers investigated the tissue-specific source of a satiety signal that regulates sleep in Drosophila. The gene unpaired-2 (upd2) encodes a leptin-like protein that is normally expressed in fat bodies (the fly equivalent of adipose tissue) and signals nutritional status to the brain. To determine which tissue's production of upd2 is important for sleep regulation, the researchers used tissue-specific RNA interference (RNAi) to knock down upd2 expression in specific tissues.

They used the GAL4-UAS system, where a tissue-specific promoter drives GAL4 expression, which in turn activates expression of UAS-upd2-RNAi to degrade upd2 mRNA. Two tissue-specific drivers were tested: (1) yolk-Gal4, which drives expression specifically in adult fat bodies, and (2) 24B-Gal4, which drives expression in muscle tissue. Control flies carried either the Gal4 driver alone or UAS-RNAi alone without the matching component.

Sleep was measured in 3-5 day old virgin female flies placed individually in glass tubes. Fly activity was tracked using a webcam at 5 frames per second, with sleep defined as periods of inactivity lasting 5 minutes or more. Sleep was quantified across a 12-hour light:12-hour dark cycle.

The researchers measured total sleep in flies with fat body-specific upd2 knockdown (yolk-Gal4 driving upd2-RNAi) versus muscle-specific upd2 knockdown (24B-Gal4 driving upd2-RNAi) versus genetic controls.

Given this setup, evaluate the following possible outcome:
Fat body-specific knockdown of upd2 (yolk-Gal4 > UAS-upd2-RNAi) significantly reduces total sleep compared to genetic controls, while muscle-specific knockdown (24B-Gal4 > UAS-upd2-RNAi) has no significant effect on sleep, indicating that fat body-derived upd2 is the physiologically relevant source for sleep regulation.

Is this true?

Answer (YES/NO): YES